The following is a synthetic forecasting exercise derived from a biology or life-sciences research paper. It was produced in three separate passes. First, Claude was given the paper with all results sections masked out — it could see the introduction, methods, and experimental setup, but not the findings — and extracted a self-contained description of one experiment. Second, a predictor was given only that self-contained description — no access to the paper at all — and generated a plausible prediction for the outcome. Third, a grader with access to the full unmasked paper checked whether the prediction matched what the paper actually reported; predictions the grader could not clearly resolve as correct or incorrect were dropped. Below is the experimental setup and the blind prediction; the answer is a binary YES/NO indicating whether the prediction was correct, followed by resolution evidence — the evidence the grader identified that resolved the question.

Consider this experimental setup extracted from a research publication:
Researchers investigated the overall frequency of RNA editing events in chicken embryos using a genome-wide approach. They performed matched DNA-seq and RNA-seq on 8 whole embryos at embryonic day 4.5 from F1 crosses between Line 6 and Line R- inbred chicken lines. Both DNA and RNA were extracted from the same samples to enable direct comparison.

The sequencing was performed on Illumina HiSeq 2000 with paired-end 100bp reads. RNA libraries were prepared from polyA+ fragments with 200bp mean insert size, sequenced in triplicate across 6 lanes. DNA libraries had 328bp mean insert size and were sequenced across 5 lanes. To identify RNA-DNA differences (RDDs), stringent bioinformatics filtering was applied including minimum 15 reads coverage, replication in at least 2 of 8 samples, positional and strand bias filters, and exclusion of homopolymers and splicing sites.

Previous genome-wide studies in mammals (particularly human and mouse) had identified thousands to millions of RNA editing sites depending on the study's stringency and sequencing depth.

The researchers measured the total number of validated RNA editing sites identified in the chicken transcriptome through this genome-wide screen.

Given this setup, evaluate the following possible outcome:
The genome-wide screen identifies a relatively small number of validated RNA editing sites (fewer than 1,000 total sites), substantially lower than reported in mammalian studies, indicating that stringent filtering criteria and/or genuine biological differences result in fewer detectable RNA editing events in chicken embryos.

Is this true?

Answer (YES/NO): YES